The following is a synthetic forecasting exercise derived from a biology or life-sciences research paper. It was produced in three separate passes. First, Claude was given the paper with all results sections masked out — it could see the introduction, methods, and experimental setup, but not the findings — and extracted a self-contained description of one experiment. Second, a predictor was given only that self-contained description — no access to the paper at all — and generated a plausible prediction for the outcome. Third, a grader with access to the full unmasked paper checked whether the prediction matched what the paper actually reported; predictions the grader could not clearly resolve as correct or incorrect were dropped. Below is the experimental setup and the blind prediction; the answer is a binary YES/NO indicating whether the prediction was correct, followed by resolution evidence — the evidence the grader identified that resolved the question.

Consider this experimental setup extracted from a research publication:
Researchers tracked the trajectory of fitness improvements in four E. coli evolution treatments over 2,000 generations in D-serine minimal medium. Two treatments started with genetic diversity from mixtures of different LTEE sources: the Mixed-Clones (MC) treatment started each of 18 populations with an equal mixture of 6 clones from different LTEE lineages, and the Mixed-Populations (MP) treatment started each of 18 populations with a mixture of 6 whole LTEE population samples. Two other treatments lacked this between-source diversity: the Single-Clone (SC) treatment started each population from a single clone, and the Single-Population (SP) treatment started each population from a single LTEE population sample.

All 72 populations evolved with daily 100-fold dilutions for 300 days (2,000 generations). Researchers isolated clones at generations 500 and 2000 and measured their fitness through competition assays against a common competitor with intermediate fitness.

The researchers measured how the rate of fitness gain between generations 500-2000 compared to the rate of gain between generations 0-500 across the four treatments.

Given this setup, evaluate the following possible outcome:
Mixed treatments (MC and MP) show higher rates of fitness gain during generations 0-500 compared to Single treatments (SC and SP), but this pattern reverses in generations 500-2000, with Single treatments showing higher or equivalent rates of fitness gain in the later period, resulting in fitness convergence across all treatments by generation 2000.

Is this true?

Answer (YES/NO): NO